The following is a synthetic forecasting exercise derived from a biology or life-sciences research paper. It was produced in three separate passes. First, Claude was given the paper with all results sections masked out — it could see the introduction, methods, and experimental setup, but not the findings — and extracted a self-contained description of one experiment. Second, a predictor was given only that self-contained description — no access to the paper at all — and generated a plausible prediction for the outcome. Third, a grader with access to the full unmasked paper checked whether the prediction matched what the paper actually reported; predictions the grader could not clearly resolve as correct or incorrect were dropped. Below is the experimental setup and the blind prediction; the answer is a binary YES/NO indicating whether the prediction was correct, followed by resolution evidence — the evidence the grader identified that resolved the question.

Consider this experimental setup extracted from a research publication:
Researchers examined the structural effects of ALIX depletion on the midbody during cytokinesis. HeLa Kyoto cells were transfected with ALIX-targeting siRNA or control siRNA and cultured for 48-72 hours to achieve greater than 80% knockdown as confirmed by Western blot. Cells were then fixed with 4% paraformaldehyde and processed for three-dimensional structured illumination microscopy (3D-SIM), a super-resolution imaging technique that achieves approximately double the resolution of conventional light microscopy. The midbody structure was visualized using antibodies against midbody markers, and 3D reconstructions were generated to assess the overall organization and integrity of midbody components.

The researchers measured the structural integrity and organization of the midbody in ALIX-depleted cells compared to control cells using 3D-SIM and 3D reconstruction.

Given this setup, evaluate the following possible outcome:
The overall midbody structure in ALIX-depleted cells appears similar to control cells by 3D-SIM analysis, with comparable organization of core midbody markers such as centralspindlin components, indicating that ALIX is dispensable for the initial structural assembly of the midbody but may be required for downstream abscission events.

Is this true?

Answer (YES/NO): NO